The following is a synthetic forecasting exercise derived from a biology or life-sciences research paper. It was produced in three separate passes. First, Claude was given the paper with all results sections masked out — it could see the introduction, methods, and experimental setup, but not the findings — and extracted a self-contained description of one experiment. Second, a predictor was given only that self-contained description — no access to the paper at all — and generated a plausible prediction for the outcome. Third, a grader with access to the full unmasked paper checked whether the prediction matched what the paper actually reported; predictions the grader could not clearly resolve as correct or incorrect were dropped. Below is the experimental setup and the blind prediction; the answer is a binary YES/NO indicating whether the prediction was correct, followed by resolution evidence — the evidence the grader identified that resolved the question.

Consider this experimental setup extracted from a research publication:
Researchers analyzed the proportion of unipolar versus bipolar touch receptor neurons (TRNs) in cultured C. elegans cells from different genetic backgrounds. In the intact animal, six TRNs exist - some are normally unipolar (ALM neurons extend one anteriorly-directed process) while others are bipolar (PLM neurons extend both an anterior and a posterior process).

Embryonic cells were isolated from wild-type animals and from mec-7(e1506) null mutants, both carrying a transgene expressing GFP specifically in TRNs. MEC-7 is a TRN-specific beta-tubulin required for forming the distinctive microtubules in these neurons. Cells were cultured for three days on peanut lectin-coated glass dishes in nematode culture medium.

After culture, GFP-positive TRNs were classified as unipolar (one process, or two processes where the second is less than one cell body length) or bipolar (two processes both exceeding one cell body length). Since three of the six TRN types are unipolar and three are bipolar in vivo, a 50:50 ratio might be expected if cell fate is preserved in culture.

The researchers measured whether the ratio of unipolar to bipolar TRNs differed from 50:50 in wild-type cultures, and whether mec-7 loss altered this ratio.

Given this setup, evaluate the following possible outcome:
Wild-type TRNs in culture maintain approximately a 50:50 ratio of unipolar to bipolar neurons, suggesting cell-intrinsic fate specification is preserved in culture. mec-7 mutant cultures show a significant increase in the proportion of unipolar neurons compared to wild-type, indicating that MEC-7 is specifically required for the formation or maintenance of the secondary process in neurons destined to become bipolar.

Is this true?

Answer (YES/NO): NO